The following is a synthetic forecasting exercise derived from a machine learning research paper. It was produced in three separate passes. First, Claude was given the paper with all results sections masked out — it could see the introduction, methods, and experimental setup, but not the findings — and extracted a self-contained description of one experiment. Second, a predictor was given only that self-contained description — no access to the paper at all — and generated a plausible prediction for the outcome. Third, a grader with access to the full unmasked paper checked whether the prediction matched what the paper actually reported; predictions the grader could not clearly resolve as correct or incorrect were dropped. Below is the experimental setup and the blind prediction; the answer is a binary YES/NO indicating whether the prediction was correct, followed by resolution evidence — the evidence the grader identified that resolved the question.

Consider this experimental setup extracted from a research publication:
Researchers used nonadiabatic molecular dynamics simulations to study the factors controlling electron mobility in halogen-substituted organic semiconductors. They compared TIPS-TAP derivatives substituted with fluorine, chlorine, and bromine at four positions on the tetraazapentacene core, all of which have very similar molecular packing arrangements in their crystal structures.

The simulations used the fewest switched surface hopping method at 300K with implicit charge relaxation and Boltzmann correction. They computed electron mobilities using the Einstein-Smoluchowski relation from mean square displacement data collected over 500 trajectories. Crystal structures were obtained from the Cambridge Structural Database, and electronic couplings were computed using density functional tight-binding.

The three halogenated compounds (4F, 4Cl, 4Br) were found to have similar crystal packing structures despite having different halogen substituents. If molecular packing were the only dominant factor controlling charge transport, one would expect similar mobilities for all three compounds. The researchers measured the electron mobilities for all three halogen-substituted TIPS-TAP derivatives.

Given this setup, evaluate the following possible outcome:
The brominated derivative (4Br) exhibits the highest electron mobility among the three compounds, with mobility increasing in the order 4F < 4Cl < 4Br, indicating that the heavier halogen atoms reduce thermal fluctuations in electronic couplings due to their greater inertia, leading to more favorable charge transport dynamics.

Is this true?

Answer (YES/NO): NO